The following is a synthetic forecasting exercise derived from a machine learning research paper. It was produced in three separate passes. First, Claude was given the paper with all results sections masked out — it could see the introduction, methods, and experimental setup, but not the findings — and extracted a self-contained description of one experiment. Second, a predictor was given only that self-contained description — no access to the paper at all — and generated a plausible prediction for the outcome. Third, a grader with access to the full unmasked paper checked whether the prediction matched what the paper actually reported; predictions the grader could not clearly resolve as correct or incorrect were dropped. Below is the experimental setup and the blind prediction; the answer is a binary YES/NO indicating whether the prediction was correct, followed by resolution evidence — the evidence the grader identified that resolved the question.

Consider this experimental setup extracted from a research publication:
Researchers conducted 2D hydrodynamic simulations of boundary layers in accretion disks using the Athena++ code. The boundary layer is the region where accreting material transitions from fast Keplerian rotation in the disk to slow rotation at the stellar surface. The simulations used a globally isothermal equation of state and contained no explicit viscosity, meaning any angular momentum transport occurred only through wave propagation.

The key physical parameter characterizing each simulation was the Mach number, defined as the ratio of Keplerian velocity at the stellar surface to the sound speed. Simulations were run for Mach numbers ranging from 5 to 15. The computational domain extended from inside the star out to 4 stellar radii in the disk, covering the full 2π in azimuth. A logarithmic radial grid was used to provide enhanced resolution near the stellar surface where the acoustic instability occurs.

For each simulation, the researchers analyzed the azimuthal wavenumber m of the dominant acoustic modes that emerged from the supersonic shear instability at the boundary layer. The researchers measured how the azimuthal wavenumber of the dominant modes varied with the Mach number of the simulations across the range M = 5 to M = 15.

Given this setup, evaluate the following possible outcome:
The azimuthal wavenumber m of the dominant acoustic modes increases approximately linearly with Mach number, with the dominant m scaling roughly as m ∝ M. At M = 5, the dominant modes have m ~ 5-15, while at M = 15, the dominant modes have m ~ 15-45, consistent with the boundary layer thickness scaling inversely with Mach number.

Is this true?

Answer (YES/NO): NO